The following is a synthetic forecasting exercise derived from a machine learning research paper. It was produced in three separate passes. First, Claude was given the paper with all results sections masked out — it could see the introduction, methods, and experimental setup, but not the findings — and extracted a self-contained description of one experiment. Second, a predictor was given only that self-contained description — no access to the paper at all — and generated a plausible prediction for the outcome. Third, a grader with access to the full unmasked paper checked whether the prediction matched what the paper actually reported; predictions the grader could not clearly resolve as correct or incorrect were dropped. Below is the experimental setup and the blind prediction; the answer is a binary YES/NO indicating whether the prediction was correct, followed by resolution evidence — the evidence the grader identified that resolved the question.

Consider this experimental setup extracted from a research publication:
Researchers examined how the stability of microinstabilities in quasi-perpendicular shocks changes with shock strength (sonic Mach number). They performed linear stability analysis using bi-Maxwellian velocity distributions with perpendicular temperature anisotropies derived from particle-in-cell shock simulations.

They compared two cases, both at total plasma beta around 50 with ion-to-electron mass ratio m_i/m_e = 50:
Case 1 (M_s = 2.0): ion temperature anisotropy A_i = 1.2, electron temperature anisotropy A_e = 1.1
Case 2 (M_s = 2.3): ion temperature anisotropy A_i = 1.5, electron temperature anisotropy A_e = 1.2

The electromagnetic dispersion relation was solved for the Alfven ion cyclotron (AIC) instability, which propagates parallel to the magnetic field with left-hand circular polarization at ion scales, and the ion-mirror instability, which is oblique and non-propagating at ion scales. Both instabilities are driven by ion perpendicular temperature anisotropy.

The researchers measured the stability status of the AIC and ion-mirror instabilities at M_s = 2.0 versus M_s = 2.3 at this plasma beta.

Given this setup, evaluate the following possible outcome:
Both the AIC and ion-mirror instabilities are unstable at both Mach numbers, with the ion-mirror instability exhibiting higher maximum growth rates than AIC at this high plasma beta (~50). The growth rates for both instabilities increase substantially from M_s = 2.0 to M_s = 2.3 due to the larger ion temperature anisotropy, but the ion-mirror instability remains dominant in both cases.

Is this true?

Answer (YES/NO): NO